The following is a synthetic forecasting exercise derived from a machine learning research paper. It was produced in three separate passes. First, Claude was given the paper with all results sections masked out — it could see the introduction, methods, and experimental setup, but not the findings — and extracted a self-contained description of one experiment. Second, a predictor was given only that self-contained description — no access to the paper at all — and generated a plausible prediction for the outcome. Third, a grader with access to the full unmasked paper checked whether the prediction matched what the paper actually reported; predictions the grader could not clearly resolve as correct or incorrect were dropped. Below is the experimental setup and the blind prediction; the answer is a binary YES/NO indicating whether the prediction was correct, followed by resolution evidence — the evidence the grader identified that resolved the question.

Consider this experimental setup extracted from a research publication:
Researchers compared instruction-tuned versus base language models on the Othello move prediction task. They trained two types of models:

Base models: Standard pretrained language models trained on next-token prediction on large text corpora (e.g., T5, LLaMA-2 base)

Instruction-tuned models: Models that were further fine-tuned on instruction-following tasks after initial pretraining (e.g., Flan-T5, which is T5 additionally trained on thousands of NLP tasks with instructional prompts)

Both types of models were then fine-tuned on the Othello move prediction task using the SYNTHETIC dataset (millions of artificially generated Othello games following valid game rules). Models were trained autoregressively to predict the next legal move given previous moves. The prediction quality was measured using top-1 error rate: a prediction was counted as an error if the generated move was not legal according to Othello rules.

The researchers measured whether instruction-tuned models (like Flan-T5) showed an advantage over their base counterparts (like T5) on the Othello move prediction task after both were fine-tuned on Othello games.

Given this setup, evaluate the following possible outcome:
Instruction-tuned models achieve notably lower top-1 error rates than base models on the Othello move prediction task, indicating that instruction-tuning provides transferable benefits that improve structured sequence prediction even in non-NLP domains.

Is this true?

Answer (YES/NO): NO